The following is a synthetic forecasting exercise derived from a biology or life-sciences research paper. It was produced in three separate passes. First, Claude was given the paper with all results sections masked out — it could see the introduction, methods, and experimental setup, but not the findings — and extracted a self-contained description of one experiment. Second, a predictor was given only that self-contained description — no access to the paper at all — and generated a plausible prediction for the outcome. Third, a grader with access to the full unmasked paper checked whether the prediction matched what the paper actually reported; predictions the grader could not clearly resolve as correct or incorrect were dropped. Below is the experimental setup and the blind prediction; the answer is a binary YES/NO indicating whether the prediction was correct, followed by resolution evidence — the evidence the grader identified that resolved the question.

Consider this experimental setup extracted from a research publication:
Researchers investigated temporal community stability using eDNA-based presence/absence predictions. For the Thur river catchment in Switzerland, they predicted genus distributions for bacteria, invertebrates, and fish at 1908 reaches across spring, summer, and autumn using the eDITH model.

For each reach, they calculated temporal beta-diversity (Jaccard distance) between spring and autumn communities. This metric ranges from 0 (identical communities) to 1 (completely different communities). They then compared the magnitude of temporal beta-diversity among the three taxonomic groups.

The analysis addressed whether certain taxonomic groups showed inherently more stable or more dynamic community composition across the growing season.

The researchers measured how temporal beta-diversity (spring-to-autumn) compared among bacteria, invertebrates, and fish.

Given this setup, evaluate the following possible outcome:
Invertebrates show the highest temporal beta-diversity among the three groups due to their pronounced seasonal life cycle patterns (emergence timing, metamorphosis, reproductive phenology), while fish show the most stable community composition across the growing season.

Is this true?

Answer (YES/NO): YES